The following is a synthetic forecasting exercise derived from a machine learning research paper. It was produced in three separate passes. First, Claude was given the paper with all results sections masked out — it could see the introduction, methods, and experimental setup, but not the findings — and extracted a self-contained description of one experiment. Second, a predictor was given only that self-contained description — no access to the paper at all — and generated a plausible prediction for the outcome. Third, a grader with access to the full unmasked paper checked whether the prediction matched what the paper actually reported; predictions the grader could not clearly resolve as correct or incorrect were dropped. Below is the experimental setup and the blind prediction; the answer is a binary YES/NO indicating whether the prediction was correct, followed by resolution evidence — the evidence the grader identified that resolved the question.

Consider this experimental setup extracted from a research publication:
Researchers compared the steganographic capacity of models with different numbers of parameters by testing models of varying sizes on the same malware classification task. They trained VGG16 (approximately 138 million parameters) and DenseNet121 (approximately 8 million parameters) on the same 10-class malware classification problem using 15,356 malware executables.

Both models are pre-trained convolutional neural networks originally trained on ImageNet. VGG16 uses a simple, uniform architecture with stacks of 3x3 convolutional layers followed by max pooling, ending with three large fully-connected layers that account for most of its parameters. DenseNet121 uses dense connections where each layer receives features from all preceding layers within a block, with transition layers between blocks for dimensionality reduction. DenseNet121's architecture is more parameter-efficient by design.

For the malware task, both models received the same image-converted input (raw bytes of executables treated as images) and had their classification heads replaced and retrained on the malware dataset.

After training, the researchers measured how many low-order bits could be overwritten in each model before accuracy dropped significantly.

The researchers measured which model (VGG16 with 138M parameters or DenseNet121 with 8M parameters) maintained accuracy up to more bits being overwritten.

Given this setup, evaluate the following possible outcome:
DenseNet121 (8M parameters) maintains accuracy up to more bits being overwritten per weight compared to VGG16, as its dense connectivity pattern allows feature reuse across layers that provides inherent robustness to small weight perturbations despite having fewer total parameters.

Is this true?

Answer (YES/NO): NO